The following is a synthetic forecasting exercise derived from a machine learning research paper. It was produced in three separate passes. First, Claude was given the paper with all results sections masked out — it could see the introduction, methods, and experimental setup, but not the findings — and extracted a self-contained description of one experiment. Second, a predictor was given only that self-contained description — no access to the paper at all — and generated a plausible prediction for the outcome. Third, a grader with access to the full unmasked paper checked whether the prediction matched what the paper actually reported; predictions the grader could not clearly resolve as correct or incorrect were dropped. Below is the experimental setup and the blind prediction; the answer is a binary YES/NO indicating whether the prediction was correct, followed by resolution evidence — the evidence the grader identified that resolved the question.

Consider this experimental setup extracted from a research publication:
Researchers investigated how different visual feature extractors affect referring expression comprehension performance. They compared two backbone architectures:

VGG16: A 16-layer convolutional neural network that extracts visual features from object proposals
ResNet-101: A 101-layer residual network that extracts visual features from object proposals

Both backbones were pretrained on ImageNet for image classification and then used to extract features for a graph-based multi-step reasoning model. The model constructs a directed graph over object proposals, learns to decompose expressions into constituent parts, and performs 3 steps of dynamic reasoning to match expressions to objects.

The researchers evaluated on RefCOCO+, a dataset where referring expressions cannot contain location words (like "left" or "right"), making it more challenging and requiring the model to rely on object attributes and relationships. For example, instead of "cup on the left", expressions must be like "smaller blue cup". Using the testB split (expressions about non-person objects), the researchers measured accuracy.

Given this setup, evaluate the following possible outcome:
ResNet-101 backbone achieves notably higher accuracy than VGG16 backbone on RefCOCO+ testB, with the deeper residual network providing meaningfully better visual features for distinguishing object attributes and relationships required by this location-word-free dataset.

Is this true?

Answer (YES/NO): YES